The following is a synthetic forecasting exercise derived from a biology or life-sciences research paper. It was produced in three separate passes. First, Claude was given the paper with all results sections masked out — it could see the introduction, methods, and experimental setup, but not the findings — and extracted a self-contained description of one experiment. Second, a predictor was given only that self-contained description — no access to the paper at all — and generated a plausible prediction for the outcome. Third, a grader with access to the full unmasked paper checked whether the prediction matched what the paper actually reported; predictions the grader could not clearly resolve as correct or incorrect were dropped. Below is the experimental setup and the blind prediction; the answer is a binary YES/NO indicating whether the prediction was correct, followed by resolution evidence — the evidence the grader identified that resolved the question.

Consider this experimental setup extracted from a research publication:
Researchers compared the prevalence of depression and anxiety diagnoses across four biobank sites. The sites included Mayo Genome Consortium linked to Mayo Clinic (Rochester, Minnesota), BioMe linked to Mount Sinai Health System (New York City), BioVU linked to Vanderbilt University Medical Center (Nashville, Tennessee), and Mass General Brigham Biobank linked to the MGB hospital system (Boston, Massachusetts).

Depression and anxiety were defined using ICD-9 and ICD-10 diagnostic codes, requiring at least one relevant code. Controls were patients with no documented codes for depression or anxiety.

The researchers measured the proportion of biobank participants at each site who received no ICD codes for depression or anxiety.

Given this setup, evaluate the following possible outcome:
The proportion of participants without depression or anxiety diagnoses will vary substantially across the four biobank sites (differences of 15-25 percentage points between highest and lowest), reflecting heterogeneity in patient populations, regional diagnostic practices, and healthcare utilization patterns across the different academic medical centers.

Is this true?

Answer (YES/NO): NO